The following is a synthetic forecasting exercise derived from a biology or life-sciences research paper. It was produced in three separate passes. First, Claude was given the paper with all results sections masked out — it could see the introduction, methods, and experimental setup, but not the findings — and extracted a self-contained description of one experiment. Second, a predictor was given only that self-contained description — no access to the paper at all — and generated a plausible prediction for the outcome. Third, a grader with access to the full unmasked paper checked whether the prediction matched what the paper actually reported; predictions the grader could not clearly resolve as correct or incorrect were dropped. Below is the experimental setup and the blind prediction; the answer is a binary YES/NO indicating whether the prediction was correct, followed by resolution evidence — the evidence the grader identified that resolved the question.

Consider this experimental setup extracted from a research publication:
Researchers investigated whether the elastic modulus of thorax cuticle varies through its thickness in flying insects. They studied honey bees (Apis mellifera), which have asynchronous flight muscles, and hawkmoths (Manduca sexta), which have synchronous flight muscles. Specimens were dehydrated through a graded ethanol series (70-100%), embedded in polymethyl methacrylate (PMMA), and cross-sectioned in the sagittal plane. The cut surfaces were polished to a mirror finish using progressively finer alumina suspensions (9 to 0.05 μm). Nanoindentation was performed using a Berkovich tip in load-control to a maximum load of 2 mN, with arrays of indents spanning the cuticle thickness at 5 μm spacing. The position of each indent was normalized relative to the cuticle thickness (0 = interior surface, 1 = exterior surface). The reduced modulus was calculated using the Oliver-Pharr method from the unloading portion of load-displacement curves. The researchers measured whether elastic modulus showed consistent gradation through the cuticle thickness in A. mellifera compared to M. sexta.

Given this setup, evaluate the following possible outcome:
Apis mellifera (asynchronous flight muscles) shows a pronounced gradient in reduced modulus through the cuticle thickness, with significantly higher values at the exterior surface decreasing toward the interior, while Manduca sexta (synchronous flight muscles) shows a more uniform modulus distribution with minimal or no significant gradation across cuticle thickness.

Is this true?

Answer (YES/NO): NO